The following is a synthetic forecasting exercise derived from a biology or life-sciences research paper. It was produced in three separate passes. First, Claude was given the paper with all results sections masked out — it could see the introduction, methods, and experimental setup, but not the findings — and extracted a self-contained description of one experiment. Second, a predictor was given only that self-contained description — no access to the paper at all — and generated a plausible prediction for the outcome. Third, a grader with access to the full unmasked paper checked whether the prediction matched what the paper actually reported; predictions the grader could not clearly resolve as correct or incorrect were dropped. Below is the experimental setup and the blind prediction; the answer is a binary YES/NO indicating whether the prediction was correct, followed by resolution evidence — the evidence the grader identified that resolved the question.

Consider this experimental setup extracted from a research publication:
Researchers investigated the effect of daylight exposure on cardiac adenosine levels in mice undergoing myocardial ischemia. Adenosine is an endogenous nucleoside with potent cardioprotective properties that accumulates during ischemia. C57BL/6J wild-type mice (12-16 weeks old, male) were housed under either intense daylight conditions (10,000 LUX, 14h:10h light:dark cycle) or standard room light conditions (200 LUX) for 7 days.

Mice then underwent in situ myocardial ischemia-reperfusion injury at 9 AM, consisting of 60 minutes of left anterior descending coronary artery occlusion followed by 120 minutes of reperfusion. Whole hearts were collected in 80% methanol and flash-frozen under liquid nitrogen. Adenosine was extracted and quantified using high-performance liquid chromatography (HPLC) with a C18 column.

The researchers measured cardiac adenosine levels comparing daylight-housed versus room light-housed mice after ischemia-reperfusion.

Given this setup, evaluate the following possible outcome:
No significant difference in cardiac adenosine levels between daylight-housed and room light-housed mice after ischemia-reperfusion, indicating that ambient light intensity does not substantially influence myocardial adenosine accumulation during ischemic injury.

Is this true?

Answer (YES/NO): NO